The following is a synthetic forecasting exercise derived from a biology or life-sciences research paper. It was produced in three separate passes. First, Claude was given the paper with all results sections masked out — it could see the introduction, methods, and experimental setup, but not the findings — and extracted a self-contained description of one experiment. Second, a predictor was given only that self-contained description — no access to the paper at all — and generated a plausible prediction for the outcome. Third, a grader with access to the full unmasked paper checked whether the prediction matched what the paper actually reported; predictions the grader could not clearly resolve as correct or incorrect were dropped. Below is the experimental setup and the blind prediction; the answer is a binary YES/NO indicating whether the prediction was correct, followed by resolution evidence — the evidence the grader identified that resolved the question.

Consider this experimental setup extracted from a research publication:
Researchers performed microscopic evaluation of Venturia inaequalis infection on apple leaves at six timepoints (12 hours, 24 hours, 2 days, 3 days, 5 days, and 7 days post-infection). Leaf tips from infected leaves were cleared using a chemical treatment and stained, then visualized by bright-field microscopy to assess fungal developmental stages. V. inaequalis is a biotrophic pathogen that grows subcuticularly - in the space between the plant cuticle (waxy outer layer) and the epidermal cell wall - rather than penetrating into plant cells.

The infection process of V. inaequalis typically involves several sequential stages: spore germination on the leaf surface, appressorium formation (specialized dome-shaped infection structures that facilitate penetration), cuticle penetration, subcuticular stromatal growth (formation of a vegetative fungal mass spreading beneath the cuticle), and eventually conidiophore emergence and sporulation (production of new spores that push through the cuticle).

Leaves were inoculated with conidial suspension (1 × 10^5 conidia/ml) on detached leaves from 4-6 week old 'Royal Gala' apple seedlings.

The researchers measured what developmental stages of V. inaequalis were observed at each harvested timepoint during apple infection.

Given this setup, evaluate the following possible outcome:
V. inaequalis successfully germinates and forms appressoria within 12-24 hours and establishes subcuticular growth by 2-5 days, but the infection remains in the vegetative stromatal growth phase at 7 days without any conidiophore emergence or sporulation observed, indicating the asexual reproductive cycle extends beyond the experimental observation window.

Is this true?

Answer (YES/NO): NO